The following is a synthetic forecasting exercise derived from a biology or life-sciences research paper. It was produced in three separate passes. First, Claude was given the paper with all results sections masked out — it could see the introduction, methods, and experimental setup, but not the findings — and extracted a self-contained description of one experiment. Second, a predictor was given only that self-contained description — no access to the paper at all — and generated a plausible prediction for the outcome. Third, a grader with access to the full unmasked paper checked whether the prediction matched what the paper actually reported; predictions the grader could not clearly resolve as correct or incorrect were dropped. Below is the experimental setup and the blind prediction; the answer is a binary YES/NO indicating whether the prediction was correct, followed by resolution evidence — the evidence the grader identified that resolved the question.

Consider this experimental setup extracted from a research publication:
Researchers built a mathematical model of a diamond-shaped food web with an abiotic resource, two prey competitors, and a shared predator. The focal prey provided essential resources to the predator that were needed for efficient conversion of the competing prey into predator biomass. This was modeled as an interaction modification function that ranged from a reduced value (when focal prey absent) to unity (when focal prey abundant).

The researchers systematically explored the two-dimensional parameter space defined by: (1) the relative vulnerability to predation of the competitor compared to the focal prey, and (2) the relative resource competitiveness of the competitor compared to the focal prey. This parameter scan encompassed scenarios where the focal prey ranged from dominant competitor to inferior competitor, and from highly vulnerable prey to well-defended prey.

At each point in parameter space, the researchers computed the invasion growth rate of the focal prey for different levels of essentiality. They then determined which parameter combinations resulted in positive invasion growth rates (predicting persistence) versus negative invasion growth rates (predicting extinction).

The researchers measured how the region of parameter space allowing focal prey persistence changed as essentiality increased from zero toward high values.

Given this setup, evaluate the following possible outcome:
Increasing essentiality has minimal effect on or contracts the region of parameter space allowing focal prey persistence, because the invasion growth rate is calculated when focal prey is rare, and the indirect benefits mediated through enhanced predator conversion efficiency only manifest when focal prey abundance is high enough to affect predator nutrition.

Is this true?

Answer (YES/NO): NO